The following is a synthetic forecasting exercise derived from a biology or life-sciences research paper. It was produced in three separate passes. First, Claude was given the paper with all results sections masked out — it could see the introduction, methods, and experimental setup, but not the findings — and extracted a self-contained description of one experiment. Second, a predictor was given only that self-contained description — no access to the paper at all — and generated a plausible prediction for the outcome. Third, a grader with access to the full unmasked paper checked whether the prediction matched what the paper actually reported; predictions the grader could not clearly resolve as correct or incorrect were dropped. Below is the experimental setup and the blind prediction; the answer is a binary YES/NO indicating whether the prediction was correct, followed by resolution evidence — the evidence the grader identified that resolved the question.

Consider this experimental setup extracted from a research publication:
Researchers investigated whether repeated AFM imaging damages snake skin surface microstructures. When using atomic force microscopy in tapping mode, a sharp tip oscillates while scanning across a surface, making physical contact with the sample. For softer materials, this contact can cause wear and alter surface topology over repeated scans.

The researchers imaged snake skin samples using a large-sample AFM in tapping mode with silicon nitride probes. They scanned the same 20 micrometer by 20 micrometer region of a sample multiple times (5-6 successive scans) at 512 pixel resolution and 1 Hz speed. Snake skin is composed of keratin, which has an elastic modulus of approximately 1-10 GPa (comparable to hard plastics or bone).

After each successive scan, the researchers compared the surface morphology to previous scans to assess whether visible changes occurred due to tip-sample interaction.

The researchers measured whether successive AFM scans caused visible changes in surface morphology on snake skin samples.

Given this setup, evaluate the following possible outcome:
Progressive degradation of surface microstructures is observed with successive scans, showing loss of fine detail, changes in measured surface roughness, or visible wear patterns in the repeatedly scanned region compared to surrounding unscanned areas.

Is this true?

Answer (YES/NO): NO